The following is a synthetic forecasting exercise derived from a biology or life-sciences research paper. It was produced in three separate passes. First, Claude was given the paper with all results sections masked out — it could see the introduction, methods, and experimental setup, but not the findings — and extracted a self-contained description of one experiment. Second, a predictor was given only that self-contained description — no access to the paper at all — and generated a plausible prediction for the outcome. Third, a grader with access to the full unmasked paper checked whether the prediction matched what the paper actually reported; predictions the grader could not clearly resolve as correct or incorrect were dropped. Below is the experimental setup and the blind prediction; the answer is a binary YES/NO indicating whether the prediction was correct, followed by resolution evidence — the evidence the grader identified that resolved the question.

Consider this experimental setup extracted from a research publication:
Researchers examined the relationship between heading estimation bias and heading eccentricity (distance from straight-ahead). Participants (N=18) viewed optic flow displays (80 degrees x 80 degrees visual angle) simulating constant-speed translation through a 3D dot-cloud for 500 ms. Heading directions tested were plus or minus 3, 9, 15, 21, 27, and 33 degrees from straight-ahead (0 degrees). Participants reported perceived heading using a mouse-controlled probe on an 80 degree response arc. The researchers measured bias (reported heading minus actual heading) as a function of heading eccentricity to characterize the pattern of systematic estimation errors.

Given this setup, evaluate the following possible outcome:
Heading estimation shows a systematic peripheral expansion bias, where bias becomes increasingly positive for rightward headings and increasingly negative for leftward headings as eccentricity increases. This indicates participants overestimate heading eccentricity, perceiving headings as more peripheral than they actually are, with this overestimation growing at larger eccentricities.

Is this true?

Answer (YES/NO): NO